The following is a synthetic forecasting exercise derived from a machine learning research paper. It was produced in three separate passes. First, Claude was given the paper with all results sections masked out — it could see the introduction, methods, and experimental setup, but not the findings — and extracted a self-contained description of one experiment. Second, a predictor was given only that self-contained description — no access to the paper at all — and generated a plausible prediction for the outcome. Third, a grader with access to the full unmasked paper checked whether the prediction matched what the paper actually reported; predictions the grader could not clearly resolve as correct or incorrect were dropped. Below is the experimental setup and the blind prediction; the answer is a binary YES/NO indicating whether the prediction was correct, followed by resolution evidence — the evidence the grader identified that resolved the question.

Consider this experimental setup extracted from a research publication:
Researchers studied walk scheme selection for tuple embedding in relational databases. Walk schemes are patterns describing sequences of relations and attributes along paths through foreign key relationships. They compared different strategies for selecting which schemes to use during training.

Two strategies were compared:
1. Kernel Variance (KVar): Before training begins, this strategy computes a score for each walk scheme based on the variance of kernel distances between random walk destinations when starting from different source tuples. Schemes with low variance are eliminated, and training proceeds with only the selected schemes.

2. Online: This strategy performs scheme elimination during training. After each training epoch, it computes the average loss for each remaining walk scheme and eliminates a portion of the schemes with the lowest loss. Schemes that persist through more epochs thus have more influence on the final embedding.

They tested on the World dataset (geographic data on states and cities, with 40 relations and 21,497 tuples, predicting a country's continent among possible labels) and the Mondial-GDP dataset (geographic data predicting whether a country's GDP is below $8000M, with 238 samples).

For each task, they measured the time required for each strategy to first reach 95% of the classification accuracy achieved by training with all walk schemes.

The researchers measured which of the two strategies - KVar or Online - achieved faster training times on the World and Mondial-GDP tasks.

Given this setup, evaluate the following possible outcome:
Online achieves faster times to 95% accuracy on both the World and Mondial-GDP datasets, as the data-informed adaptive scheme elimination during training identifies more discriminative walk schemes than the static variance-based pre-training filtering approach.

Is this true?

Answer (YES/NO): YES